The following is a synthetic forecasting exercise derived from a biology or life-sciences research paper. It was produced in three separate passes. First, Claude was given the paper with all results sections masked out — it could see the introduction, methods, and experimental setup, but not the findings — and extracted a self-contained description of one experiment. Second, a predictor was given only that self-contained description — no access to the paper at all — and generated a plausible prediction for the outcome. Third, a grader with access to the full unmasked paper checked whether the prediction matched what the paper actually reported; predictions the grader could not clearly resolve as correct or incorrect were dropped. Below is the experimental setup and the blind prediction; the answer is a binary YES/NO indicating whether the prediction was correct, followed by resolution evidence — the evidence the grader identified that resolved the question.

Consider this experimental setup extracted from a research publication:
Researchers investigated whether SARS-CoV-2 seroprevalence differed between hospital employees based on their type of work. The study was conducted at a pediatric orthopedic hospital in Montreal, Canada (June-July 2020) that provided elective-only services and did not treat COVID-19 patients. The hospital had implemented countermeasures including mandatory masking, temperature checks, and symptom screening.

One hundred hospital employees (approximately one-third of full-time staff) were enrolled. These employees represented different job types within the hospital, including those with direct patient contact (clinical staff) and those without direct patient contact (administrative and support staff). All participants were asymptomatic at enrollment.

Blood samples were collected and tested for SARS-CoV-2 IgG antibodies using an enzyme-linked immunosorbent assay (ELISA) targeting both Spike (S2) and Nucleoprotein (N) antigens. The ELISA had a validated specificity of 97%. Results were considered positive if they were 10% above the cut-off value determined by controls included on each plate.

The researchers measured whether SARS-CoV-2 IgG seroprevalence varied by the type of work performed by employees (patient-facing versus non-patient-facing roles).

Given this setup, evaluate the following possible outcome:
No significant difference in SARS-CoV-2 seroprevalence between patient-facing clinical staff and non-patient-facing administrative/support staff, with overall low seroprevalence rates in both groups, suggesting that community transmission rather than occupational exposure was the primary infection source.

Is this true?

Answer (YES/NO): NO